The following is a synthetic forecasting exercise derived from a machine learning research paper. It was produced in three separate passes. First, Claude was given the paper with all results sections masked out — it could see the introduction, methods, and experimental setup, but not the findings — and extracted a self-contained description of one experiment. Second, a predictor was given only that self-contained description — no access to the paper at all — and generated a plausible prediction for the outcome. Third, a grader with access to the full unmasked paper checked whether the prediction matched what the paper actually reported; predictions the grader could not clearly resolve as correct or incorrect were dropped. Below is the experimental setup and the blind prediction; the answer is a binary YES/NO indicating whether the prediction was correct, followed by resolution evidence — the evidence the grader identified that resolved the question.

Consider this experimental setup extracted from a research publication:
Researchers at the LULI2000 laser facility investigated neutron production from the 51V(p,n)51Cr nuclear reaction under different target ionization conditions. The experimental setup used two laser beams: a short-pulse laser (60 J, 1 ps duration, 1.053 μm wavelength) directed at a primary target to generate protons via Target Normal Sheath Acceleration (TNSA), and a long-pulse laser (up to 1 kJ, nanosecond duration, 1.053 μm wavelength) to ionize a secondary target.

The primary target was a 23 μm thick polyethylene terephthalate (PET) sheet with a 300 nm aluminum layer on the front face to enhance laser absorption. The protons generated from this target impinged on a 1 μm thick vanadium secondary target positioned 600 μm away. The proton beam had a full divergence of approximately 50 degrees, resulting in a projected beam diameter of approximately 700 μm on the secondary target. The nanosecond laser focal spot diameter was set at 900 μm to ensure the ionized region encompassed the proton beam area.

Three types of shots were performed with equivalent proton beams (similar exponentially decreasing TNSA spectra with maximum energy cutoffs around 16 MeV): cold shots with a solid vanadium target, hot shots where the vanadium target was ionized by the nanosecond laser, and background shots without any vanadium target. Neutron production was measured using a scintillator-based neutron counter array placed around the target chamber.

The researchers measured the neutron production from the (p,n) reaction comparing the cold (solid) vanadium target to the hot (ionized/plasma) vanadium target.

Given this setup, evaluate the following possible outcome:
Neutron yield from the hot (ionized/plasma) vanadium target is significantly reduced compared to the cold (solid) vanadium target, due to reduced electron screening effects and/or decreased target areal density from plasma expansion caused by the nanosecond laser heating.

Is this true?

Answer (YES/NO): NO